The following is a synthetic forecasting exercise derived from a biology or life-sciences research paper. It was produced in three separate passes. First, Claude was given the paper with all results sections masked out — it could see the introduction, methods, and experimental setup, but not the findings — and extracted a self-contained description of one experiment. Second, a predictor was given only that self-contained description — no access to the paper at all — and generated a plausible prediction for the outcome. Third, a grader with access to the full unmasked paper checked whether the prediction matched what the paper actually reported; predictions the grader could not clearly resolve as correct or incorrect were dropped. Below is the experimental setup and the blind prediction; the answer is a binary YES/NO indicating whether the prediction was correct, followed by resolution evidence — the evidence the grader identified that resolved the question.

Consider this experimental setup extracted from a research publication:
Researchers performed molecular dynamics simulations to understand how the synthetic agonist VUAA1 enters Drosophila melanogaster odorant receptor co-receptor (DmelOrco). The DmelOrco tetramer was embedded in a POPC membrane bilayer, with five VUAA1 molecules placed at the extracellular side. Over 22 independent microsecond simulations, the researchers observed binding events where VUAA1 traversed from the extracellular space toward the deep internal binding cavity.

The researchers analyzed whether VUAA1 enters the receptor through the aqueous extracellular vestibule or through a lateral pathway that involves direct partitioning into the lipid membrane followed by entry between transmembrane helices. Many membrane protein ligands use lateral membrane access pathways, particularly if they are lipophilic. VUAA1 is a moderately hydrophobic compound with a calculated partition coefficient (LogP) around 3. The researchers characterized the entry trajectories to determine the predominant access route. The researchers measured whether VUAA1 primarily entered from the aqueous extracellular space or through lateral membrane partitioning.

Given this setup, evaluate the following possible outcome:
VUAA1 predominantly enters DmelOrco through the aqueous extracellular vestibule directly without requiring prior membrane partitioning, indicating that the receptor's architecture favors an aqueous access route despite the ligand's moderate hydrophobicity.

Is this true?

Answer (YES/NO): YES